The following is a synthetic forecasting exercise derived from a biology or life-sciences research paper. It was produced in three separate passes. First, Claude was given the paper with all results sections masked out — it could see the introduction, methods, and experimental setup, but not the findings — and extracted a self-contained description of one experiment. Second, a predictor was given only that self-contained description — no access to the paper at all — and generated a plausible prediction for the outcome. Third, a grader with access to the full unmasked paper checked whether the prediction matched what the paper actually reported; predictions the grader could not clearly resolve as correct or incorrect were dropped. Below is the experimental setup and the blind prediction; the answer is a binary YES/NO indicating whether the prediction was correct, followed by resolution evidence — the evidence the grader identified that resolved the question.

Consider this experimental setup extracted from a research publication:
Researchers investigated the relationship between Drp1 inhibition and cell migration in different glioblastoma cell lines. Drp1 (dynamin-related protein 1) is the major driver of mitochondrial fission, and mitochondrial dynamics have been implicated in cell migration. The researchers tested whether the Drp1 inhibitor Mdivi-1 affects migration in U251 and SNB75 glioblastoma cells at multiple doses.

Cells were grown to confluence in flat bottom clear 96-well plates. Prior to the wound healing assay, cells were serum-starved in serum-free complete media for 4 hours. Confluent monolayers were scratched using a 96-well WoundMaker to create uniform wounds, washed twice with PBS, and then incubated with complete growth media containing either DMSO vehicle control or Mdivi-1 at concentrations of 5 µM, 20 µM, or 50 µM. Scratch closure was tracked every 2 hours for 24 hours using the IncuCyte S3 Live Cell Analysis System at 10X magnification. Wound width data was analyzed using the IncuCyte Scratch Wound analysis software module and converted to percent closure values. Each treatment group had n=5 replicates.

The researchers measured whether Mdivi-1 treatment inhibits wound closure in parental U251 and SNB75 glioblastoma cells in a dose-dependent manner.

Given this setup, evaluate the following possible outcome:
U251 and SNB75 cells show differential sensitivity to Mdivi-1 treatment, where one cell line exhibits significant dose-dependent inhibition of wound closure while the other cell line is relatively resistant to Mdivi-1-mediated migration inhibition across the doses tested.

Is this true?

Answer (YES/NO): YES